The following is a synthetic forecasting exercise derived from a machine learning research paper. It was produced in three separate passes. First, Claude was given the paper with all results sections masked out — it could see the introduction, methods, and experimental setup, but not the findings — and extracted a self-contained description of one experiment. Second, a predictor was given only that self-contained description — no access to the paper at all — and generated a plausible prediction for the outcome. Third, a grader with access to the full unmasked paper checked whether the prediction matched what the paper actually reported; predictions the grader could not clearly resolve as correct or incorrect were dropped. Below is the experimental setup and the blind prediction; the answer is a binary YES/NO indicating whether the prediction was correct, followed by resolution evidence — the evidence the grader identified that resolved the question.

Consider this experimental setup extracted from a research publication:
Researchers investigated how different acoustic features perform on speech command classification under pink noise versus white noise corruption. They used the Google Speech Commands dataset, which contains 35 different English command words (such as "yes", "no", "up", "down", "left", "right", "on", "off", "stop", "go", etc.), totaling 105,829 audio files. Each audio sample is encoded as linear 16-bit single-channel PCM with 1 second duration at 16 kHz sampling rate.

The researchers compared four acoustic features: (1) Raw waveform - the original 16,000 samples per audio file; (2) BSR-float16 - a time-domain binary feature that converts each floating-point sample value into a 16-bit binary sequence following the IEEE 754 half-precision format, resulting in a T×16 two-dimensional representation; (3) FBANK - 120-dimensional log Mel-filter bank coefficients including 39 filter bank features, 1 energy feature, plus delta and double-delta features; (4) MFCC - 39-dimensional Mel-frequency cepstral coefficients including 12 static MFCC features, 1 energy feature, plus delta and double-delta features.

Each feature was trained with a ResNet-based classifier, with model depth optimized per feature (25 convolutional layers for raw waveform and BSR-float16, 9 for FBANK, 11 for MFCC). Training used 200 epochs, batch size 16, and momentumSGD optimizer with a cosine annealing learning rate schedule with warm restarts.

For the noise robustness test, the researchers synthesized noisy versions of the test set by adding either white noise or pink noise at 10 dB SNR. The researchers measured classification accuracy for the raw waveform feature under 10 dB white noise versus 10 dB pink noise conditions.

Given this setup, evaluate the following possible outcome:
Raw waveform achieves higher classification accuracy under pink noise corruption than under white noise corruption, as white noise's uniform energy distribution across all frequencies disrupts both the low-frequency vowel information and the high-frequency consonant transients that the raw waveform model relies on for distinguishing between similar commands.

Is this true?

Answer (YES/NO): YES